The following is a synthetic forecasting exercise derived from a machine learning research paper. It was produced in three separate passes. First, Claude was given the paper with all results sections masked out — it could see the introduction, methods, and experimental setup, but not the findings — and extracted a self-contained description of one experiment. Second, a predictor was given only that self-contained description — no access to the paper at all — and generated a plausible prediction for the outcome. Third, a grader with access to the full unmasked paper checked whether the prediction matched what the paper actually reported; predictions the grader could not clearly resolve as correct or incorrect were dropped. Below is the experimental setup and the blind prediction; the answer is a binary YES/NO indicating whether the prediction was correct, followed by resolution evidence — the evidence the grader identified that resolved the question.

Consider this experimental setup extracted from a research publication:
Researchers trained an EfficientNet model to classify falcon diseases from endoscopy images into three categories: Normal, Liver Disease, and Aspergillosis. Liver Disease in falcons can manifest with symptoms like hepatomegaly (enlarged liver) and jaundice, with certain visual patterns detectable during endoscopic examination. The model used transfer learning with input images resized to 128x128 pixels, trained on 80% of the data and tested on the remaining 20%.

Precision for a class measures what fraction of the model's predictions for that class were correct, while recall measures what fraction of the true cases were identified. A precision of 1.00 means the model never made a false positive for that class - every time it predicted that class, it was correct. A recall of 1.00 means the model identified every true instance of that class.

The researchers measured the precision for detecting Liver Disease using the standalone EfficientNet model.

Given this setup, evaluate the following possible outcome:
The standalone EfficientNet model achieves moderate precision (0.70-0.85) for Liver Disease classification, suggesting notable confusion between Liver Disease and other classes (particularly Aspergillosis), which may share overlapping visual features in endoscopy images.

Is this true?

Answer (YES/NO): NO